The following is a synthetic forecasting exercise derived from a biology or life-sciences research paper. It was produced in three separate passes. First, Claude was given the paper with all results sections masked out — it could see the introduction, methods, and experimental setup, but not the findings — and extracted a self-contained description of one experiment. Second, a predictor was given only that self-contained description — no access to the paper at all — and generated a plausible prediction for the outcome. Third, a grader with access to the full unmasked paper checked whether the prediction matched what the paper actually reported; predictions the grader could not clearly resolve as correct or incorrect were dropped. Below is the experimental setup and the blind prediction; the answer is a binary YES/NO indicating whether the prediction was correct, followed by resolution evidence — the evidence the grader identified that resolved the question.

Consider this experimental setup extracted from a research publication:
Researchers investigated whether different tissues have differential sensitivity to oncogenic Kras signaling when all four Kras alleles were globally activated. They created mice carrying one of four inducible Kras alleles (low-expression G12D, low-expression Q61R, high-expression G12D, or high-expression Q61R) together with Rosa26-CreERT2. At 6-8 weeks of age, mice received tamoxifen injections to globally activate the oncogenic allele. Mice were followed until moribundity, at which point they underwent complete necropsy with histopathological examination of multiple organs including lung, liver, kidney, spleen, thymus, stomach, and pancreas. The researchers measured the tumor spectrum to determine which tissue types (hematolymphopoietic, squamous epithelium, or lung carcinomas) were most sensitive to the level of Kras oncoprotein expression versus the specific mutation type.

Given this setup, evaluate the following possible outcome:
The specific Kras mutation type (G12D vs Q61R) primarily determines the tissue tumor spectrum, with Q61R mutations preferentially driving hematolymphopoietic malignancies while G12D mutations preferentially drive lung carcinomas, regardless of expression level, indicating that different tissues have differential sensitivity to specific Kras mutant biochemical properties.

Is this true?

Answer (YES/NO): NO